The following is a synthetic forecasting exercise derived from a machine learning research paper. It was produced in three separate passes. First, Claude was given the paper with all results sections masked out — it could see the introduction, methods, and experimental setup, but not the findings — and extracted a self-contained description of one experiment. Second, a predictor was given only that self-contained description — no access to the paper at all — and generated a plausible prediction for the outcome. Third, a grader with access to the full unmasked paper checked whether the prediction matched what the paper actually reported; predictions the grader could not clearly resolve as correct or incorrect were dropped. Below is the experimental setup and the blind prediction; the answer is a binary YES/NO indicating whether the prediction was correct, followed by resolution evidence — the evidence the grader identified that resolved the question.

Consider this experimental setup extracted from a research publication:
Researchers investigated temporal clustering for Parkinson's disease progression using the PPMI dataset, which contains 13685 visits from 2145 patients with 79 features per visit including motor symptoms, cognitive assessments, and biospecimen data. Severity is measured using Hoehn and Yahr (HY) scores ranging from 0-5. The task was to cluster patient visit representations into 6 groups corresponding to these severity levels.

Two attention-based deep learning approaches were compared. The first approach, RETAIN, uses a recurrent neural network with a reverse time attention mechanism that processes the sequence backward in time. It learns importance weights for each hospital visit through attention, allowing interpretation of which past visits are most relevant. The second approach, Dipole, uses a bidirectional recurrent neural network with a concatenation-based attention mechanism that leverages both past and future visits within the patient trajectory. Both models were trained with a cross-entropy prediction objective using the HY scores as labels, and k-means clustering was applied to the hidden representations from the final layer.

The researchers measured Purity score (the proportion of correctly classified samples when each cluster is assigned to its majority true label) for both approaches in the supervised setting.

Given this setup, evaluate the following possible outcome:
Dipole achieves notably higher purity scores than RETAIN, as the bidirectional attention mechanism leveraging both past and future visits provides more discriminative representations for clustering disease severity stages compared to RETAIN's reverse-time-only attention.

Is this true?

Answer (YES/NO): YES